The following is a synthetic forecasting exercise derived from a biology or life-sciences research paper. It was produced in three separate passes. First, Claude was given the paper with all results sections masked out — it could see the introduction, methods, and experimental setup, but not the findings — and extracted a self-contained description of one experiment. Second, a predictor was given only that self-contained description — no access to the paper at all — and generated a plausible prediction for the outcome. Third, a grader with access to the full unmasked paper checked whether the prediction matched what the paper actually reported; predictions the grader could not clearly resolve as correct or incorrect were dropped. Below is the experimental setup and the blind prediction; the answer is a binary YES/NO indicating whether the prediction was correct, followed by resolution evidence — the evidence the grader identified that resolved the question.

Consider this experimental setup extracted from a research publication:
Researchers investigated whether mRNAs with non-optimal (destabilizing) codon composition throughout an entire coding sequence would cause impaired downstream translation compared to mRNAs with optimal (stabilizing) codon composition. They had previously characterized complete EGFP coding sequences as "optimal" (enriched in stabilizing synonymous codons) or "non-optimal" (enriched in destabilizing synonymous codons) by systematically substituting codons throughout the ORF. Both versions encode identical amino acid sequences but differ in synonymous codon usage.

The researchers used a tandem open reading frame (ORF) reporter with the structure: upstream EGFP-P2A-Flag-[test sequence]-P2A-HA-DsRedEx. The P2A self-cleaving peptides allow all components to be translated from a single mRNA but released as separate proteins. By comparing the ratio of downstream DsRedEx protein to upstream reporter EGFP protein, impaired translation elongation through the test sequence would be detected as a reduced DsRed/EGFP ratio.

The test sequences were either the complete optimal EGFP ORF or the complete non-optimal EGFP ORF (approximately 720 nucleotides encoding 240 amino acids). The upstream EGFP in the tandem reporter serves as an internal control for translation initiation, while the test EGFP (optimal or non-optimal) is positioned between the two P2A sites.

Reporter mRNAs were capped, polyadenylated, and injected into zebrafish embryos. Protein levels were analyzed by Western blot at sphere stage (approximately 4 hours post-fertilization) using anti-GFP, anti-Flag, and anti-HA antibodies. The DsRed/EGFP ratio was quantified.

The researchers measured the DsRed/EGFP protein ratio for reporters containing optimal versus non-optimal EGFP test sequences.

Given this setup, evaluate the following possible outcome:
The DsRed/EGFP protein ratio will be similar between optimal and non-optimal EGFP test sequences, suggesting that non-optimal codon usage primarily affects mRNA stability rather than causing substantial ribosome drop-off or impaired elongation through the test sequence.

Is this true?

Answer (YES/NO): YES